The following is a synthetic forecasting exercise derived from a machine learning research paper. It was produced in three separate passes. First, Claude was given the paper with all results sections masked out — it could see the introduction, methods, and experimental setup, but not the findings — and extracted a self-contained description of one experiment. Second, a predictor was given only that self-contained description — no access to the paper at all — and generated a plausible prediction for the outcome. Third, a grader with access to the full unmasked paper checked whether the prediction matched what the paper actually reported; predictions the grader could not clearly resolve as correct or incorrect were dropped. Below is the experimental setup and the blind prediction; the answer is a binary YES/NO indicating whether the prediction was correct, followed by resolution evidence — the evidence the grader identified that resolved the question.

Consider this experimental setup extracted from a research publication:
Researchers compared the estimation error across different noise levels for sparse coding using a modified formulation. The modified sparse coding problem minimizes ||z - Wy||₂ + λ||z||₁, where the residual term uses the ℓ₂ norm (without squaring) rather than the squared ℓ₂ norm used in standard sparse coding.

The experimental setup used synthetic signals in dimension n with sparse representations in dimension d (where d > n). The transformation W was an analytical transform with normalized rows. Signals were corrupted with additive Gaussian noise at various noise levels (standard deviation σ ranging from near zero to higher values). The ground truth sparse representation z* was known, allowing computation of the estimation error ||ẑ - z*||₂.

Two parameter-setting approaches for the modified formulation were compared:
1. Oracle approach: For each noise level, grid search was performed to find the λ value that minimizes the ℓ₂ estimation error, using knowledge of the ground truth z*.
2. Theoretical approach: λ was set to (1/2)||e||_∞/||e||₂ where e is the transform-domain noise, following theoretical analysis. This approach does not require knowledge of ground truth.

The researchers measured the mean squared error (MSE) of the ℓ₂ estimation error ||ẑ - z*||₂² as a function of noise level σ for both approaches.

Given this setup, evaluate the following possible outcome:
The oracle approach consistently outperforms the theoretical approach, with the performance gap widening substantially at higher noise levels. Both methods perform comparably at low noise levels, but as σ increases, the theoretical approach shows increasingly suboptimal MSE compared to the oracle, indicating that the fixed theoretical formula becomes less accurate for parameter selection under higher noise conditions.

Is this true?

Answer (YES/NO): NO